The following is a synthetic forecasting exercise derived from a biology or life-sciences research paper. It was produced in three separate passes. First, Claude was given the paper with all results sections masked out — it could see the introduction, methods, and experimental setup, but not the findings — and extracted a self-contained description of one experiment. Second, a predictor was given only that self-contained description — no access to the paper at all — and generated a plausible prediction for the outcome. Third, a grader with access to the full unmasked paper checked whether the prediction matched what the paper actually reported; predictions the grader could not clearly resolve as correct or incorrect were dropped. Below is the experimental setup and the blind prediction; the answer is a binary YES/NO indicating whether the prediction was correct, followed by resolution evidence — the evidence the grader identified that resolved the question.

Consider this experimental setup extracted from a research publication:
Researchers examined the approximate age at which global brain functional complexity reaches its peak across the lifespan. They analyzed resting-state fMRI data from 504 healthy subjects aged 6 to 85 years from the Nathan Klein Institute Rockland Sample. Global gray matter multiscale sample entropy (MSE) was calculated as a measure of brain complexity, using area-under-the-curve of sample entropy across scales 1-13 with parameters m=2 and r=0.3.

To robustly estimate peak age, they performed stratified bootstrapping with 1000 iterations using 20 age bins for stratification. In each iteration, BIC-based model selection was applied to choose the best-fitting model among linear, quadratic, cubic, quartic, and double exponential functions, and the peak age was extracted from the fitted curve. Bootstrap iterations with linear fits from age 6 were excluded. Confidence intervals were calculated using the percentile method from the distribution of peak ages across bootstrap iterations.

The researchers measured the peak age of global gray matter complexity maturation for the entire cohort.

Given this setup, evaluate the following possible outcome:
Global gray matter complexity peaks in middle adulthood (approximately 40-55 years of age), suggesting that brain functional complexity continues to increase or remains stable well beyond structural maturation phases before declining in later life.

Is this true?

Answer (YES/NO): NO